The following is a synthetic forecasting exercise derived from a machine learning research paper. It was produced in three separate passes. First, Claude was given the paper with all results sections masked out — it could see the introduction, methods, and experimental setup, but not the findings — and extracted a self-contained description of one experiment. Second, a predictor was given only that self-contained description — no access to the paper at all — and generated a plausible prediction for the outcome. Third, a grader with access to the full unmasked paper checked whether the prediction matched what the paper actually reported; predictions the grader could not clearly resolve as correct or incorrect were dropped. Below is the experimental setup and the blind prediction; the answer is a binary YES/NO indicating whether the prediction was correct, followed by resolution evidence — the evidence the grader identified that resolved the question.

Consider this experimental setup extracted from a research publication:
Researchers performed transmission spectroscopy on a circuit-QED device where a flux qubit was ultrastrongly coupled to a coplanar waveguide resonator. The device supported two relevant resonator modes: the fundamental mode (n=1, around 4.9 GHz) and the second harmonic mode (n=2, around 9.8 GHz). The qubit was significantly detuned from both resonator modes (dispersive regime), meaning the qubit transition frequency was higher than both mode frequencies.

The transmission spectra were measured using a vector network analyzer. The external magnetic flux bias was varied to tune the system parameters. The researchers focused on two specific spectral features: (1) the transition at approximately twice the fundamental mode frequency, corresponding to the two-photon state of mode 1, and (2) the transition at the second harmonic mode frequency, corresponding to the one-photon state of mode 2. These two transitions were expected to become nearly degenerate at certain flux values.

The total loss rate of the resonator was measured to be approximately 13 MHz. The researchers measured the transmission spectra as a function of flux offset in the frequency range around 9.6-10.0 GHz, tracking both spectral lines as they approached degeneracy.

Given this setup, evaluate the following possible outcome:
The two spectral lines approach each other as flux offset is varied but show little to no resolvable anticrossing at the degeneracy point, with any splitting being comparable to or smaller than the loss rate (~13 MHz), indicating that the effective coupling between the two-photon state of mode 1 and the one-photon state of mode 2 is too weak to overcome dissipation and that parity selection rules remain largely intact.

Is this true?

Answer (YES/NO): NO